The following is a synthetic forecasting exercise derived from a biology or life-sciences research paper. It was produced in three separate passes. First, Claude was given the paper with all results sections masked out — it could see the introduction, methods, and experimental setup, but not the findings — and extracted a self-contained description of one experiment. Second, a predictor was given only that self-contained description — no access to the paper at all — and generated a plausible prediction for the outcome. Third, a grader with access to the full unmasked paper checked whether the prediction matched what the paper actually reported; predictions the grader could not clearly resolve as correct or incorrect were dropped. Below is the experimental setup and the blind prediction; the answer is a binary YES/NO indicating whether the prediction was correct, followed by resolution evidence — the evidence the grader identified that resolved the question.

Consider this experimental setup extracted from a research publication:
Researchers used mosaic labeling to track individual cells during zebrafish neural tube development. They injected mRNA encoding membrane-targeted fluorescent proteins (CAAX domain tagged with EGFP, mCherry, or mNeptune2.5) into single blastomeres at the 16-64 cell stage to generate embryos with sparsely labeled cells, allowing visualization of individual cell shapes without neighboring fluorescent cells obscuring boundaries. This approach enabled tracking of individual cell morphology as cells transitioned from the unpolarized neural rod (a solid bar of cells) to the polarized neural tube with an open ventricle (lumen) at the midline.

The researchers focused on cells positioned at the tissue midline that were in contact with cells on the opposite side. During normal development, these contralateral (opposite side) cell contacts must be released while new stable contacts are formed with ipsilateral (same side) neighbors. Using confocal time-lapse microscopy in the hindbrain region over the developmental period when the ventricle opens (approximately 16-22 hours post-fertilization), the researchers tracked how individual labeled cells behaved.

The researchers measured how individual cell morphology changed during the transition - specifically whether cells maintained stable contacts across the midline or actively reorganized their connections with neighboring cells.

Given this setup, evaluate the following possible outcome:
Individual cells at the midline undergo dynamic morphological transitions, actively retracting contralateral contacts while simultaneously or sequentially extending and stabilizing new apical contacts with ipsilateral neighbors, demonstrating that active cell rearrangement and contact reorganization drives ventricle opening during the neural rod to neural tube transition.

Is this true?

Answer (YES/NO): YES